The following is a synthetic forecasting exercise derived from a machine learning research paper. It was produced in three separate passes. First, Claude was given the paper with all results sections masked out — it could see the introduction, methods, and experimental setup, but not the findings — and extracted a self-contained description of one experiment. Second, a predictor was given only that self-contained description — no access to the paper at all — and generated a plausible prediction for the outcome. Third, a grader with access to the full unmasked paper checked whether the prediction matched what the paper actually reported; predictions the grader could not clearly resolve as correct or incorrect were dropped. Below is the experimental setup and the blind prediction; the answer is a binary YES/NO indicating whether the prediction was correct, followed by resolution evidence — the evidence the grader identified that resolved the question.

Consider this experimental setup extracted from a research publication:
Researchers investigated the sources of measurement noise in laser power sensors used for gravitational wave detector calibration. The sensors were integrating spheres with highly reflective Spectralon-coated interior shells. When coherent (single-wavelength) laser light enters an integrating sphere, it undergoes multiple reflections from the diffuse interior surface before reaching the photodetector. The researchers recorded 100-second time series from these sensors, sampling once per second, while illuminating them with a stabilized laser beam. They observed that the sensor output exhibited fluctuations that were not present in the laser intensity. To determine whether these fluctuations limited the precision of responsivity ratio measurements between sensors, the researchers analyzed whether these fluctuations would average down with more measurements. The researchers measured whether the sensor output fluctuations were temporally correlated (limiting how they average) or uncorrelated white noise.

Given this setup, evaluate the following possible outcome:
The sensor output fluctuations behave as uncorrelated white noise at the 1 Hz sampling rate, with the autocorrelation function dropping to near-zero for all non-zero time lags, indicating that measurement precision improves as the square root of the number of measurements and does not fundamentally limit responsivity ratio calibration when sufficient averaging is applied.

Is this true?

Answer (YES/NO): NO